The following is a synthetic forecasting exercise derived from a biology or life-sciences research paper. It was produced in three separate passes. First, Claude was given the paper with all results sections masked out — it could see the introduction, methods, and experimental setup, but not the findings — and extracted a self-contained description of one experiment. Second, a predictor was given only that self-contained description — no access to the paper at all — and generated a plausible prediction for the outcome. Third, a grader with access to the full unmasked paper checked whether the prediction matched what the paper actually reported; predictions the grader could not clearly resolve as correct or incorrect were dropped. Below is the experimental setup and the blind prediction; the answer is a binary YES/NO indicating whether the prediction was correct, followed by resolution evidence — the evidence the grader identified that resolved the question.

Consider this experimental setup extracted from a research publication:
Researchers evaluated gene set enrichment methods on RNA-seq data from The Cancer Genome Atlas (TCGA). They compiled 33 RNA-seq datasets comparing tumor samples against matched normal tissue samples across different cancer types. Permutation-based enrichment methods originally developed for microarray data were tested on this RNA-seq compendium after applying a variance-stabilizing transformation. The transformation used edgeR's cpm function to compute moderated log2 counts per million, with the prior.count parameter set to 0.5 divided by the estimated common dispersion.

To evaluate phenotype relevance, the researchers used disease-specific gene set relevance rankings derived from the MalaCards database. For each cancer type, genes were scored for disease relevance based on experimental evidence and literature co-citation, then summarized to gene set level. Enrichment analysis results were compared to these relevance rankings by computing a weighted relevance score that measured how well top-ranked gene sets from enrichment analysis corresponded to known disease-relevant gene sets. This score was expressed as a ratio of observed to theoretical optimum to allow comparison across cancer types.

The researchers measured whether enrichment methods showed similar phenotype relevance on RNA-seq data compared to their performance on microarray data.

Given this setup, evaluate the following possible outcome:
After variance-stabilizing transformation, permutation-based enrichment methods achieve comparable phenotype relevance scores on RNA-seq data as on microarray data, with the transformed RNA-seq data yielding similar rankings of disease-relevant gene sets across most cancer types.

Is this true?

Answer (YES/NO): YES